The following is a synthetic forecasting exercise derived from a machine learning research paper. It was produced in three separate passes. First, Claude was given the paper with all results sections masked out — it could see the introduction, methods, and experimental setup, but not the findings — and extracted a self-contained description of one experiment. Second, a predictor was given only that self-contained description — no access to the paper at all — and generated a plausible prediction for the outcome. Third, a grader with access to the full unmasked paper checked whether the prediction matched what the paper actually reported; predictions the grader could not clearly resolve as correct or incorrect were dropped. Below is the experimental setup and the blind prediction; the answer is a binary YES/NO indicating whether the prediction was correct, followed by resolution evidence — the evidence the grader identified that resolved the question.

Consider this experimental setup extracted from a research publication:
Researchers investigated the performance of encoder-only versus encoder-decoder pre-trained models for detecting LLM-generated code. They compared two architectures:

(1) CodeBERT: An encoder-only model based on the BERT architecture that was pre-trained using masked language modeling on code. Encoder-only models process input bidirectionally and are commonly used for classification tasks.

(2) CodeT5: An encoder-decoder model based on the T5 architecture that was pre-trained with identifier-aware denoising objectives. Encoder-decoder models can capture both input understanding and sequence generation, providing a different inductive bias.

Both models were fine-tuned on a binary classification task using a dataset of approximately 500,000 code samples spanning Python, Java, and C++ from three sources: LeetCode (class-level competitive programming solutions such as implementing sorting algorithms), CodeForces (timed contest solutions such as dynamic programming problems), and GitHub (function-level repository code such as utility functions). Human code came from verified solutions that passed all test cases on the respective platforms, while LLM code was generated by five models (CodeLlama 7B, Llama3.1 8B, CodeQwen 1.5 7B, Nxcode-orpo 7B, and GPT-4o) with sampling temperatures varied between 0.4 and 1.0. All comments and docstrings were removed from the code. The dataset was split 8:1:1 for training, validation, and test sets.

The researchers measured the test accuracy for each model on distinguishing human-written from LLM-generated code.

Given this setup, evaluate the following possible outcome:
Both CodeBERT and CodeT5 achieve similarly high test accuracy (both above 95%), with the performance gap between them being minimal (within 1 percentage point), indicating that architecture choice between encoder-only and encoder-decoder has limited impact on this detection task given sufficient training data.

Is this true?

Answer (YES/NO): NO